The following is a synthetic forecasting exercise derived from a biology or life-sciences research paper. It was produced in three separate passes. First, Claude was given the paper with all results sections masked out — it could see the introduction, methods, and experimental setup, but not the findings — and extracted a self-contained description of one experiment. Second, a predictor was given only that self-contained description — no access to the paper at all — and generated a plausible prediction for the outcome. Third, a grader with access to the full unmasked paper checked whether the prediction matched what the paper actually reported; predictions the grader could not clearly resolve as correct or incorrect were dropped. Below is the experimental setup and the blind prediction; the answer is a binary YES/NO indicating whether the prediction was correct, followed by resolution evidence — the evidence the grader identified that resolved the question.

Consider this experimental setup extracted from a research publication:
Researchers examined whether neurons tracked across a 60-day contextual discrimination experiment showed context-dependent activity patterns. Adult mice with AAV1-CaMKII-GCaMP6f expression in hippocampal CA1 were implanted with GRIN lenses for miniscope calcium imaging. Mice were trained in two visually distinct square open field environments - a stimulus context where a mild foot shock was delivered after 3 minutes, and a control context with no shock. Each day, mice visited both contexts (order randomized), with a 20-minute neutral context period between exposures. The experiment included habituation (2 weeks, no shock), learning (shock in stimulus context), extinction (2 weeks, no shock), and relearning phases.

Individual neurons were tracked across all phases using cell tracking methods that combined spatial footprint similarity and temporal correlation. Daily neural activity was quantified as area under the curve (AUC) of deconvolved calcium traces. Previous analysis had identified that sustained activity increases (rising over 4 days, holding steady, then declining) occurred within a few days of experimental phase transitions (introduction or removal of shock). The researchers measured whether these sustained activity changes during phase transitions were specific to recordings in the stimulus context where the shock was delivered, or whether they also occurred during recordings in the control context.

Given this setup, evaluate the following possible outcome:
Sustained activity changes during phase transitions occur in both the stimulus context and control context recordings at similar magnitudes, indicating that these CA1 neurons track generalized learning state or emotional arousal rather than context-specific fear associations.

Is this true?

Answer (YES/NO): NO